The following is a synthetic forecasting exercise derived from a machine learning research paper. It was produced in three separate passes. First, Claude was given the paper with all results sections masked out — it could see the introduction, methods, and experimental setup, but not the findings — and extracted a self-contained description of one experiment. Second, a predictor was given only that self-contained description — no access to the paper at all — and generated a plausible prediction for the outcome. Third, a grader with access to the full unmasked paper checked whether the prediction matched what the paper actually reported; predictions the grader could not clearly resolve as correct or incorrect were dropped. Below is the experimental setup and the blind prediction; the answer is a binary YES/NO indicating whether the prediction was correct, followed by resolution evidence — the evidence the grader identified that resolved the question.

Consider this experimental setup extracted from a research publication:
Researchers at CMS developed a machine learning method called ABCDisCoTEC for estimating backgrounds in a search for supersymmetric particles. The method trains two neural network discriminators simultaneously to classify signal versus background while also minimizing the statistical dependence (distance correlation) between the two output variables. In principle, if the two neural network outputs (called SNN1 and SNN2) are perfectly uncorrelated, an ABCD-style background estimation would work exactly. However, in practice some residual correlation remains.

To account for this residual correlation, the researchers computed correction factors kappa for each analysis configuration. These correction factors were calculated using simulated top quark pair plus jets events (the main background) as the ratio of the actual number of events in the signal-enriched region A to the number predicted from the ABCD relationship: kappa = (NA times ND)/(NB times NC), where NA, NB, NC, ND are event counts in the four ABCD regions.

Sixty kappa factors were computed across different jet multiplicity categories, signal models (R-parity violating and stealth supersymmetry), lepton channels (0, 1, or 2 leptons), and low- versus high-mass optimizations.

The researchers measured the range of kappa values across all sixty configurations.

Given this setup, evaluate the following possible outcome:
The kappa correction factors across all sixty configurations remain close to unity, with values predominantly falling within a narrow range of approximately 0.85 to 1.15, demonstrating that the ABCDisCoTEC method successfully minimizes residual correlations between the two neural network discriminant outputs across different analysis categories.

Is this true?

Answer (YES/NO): NO